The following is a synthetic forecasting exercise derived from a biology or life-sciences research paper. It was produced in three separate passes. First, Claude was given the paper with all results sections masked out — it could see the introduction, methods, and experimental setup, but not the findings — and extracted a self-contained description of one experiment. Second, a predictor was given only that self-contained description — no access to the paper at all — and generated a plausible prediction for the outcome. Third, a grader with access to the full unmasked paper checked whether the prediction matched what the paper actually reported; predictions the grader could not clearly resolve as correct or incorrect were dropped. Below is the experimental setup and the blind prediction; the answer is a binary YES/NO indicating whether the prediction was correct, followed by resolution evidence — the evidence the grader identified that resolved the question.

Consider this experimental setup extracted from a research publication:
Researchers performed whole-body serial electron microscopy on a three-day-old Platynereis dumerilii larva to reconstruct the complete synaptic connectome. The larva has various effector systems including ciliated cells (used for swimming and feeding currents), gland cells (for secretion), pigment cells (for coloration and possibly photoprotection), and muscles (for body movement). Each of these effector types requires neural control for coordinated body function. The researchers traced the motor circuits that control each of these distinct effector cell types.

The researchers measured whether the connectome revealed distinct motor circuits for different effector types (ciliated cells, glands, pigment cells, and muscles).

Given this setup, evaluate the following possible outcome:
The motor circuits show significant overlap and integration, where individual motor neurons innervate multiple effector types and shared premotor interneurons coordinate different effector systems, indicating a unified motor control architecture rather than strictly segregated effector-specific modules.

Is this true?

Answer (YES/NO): NO